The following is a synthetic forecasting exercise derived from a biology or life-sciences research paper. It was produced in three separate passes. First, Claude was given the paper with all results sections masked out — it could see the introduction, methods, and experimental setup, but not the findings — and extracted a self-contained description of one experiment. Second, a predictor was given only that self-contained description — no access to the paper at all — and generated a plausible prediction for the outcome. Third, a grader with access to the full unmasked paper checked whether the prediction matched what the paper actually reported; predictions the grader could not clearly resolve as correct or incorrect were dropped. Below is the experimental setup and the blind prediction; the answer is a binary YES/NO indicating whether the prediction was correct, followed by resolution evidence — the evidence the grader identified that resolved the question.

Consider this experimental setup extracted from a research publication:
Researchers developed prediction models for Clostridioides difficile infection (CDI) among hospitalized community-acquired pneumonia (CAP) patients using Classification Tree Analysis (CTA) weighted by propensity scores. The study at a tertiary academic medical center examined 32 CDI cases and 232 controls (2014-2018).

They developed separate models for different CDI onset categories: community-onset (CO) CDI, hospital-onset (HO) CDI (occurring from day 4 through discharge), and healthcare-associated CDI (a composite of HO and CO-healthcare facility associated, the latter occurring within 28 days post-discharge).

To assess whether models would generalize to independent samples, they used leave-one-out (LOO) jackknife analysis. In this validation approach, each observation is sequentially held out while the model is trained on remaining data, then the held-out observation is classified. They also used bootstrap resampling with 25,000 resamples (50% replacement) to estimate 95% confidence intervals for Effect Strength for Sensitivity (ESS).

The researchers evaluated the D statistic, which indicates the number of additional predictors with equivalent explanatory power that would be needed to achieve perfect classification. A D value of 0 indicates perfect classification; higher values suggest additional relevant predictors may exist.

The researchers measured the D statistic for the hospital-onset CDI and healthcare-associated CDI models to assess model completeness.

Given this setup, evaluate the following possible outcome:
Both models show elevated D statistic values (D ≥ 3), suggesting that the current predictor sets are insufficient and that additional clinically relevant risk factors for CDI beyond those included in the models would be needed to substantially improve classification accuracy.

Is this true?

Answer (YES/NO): NO